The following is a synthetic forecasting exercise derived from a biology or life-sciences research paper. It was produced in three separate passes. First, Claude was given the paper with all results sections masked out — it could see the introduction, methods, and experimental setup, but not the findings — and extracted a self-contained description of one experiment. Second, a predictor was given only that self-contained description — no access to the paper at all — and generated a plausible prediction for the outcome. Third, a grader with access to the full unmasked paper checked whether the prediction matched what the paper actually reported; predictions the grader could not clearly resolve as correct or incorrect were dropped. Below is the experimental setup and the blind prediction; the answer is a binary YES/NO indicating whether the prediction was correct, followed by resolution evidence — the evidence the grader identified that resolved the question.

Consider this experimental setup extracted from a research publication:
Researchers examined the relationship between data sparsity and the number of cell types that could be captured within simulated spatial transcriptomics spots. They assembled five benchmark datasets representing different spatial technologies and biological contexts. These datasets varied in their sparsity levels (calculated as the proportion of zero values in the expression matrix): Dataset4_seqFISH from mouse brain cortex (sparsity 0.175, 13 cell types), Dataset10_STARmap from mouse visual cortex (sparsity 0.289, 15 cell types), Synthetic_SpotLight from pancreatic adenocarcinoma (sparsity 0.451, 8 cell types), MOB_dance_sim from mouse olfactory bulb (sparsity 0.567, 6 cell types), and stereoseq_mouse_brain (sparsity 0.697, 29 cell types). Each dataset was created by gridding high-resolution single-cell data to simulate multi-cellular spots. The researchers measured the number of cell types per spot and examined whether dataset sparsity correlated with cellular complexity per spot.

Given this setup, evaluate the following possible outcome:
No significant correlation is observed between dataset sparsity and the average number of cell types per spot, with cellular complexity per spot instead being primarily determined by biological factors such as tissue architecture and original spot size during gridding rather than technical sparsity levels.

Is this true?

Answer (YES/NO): NO